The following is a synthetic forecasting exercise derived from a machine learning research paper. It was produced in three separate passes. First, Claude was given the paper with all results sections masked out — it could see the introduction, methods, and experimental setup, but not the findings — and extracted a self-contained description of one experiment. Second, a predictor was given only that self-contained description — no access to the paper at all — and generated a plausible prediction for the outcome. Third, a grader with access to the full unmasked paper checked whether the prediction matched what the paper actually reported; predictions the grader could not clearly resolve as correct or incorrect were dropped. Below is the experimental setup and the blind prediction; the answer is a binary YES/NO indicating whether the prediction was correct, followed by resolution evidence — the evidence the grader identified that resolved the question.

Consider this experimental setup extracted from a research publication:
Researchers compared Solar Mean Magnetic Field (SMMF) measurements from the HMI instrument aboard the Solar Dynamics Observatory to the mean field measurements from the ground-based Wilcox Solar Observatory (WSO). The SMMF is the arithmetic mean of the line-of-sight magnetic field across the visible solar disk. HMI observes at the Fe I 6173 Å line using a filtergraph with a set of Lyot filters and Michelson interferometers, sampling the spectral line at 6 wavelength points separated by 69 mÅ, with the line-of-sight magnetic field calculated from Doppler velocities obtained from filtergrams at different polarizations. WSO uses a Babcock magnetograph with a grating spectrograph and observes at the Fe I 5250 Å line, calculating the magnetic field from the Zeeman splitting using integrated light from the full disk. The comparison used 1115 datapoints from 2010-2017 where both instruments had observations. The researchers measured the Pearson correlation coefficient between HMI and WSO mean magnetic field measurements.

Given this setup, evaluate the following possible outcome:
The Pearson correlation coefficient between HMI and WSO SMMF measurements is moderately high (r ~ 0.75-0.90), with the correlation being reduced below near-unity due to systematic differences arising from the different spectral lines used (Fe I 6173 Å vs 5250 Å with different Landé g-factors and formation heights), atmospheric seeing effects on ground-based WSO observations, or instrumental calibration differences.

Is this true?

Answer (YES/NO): YES